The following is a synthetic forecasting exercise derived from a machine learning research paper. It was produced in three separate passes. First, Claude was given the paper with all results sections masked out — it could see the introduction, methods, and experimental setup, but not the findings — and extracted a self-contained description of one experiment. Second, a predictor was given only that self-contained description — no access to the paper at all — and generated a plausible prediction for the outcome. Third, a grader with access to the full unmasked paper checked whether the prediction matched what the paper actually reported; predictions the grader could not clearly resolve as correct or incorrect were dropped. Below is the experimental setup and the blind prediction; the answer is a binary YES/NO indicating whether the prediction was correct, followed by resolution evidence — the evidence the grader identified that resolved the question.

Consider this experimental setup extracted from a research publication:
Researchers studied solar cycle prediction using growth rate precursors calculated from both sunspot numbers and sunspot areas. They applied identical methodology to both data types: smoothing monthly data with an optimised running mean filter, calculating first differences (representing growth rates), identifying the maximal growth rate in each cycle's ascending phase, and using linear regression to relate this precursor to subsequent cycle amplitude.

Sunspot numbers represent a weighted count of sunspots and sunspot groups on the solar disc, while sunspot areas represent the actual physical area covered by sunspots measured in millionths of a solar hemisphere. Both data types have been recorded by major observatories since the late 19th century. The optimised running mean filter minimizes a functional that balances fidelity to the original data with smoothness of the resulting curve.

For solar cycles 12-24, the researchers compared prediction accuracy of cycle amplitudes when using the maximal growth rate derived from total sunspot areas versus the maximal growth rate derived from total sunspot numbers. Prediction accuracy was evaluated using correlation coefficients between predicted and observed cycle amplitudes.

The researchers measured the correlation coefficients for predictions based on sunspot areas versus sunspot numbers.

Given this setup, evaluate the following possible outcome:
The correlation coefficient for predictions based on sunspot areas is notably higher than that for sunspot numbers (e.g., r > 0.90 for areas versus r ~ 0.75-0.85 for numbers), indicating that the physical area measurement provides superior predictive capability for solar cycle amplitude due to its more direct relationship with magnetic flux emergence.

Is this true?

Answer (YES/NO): NO